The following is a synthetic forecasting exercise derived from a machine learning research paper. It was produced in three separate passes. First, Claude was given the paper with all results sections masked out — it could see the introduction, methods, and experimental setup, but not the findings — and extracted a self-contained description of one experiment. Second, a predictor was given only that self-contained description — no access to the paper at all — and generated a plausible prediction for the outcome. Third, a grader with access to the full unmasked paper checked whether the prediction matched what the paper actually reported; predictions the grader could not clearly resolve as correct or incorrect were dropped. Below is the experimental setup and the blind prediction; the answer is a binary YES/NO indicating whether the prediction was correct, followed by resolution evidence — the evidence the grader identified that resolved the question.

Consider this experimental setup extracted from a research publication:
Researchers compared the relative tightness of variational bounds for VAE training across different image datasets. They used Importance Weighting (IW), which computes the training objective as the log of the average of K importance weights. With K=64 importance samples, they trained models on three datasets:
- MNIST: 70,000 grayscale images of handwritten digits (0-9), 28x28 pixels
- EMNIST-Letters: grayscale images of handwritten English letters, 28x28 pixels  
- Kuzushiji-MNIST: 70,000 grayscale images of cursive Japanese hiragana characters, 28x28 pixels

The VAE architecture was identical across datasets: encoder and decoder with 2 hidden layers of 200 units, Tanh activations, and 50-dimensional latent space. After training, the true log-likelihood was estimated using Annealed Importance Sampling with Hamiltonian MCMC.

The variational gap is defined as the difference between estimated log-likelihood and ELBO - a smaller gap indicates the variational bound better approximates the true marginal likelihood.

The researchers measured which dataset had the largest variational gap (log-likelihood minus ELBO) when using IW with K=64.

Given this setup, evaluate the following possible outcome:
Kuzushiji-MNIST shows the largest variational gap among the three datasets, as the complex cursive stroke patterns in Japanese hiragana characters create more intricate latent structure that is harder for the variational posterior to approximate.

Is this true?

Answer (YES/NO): YES